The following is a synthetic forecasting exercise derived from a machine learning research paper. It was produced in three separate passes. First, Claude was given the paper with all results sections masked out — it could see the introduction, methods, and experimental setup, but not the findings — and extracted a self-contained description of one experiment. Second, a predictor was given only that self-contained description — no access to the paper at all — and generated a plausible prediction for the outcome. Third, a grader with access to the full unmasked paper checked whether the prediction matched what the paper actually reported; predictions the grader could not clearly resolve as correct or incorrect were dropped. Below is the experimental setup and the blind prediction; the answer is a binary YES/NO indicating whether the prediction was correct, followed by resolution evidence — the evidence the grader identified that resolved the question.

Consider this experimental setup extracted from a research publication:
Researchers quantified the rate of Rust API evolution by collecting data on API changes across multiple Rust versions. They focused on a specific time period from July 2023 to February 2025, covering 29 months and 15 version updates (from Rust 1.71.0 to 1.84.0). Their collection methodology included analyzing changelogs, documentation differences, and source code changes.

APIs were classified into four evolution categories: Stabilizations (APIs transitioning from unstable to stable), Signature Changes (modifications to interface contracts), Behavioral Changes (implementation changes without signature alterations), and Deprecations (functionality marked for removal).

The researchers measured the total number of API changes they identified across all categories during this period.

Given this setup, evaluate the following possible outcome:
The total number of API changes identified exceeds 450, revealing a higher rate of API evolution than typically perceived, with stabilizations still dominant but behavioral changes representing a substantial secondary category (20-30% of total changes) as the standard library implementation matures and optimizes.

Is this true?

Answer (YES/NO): NO